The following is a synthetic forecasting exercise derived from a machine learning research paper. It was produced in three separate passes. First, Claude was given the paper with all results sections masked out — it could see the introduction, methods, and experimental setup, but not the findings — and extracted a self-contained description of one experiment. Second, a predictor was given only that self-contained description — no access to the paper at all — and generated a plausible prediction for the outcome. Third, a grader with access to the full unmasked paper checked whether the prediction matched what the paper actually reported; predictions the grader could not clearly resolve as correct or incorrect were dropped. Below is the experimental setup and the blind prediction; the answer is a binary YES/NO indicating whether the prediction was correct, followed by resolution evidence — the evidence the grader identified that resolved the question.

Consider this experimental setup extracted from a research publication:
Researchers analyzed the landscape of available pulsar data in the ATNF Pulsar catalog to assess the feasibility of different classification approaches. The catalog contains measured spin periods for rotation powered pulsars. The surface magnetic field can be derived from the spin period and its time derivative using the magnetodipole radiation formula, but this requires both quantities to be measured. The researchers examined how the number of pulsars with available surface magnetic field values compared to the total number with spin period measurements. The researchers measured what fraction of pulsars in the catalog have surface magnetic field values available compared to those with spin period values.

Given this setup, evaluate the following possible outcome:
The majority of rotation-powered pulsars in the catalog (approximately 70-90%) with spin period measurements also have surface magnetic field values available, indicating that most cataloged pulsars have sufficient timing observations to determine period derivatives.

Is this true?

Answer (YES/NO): YES